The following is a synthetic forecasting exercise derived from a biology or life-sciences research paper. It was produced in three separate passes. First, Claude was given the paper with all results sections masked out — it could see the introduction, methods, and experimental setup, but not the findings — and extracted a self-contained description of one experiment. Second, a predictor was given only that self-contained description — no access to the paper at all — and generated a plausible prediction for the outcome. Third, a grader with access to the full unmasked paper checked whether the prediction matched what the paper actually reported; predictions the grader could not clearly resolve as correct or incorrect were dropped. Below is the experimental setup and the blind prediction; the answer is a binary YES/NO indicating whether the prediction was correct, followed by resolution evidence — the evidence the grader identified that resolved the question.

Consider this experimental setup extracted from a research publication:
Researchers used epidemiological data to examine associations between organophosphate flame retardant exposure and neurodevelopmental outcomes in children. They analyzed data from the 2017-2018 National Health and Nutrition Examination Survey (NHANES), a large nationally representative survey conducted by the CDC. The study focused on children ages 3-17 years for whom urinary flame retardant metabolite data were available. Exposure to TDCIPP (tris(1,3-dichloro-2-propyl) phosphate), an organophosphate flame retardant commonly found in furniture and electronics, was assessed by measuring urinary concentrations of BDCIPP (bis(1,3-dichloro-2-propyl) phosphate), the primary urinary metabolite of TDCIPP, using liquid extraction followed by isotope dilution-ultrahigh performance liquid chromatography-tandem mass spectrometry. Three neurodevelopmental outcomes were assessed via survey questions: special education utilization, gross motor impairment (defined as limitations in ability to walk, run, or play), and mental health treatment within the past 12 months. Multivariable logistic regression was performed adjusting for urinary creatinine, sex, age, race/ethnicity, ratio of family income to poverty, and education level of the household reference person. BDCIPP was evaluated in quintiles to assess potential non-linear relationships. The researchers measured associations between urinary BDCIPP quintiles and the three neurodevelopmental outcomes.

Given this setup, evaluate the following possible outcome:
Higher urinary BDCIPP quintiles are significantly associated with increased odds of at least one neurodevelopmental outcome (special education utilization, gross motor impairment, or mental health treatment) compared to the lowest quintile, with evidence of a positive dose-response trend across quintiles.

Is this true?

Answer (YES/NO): NO